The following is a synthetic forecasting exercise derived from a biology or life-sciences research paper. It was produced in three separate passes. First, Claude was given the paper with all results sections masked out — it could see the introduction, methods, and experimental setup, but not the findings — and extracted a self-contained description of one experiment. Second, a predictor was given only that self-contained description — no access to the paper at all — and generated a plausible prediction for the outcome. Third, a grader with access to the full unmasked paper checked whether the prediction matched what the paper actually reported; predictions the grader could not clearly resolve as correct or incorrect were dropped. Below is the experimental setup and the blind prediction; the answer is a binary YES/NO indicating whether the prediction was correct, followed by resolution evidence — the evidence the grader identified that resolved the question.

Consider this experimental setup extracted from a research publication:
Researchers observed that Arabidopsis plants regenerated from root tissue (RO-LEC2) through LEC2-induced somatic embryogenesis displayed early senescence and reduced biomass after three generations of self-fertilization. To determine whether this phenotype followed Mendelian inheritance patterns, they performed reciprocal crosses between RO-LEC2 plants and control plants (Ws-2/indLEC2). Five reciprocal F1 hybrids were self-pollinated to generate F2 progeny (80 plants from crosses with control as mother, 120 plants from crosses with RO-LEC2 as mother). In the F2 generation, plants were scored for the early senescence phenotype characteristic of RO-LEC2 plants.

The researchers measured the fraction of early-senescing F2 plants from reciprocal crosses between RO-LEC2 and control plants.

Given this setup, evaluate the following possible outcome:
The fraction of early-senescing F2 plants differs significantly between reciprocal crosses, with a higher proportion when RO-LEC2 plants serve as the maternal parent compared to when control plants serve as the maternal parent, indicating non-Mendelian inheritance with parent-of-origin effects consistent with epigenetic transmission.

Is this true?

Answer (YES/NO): NO